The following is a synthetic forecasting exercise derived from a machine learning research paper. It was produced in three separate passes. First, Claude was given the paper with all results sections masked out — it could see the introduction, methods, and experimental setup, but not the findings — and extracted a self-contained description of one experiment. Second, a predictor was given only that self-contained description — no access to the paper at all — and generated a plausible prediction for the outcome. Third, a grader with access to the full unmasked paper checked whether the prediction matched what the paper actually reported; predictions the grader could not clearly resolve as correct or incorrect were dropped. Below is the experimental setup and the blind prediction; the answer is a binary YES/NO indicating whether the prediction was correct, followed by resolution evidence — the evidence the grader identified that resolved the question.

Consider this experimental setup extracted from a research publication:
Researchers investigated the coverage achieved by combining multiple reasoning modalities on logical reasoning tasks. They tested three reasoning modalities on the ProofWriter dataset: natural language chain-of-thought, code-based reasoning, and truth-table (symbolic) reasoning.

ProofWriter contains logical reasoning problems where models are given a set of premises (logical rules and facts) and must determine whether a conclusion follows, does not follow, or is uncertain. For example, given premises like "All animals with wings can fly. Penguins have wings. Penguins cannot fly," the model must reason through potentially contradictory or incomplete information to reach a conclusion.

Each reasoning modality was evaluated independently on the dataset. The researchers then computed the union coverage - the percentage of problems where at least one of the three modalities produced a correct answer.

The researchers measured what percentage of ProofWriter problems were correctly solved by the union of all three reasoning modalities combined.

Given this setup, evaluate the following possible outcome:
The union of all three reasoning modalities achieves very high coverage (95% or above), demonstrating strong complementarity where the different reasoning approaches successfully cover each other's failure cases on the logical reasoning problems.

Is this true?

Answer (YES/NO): NO